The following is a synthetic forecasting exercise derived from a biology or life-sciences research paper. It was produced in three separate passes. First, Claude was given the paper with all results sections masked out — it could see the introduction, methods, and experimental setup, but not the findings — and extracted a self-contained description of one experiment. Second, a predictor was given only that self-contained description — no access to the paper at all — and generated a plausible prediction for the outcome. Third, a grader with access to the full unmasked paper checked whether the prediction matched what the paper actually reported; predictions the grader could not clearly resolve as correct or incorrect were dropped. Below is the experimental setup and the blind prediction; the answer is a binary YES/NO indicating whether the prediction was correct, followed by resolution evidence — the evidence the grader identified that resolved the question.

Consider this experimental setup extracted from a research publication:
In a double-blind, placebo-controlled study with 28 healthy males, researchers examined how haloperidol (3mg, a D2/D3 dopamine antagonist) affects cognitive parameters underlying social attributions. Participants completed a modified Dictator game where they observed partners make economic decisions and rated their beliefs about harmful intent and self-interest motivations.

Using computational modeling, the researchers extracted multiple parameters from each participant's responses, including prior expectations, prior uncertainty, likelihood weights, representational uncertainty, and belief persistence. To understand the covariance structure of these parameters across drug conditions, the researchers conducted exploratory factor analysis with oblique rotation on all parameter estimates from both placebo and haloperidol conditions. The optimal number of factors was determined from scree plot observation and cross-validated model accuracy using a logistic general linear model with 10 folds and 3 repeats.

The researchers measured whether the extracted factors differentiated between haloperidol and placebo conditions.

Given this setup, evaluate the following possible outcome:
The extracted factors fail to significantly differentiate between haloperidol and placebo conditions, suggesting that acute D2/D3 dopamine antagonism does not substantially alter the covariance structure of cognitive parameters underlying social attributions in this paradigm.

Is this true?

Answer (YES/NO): NO